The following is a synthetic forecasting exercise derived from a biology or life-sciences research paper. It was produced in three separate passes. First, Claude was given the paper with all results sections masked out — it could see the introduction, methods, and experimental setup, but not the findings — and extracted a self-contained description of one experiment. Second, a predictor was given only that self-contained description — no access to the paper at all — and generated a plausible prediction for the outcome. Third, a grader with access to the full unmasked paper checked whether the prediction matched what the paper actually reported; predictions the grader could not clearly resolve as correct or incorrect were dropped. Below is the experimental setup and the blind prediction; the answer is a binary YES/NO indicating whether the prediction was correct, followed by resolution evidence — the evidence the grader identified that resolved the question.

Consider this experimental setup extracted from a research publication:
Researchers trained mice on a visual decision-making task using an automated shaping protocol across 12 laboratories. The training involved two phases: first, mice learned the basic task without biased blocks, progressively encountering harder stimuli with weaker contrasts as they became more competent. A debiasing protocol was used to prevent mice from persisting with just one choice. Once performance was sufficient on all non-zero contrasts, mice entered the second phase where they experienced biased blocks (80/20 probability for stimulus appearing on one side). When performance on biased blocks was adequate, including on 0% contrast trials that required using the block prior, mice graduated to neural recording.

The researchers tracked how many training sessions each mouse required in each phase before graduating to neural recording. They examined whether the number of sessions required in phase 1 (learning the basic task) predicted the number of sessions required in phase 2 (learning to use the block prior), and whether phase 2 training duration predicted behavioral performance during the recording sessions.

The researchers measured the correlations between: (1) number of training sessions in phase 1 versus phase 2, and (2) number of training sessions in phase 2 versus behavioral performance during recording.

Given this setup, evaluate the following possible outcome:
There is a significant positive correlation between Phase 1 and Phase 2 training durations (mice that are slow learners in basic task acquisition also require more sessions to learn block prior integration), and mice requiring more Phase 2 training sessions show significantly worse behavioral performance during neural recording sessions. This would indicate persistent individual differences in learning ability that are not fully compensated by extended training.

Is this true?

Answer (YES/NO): NO